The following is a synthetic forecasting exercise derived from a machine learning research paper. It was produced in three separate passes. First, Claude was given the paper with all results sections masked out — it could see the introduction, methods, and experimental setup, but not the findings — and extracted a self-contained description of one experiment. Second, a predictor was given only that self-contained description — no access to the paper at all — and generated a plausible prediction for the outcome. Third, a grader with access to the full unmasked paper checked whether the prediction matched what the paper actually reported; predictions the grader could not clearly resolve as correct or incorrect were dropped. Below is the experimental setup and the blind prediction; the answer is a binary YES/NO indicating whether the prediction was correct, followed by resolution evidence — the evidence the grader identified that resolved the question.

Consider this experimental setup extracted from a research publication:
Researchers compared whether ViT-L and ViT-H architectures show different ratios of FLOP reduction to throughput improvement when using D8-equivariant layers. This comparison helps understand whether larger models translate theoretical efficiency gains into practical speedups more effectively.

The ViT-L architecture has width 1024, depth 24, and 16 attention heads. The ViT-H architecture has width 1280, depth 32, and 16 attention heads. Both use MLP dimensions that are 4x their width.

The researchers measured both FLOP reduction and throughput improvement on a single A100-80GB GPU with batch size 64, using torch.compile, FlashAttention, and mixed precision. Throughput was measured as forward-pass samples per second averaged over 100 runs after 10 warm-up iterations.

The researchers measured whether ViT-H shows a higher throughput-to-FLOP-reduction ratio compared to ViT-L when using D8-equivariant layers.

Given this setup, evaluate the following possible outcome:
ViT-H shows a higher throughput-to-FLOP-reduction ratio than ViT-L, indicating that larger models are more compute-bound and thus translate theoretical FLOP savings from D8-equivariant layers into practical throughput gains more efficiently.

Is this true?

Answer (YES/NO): YES